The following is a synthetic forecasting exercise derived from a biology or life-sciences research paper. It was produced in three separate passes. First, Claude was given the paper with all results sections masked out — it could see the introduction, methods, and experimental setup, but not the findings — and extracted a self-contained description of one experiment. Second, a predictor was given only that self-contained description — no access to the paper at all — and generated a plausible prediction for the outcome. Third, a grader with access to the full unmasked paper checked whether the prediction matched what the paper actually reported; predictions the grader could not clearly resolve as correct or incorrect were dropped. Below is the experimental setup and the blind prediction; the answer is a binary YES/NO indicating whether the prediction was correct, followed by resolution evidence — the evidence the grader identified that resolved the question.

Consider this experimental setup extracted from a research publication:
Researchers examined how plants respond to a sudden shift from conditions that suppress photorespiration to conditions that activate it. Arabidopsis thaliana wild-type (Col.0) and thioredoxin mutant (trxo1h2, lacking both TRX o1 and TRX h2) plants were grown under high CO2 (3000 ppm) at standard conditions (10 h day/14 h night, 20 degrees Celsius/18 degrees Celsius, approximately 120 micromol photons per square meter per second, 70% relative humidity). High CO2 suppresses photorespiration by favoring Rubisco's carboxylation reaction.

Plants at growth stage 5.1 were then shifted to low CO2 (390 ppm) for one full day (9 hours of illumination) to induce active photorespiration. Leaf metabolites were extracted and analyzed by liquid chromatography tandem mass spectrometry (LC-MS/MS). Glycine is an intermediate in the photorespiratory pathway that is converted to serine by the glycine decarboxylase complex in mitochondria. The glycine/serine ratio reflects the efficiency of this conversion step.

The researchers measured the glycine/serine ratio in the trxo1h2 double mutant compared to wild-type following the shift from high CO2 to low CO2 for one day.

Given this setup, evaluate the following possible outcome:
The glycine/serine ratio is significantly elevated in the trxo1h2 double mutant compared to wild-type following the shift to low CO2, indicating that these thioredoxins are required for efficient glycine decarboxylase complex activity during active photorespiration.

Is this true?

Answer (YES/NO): YES